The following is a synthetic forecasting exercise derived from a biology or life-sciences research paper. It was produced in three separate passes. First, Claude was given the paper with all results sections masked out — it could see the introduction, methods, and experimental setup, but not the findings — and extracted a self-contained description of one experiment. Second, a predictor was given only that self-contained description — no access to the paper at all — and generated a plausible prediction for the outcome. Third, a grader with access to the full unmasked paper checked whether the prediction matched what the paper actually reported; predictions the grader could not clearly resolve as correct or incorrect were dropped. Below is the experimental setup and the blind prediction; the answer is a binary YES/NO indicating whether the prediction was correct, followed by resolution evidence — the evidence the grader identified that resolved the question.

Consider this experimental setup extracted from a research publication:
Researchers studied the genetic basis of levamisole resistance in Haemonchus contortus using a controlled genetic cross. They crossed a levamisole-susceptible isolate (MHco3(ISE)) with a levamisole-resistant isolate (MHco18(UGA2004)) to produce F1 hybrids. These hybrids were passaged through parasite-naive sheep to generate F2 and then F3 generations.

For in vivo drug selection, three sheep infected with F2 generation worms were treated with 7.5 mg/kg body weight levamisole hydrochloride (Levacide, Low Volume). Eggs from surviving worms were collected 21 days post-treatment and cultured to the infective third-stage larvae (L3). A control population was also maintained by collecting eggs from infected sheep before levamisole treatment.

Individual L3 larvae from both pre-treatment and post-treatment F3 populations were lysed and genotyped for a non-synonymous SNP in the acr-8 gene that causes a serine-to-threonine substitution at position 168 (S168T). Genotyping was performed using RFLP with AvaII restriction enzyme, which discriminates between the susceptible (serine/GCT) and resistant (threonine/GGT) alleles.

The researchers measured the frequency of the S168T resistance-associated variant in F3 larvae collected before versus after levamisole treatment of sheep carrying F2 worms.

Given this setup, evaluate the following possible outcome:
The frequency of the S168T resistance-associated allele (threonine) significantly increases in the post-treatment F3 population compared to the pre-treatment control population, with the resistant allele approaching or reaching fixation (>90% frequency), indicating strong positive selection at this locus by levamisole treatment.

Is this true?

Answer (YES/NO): NO